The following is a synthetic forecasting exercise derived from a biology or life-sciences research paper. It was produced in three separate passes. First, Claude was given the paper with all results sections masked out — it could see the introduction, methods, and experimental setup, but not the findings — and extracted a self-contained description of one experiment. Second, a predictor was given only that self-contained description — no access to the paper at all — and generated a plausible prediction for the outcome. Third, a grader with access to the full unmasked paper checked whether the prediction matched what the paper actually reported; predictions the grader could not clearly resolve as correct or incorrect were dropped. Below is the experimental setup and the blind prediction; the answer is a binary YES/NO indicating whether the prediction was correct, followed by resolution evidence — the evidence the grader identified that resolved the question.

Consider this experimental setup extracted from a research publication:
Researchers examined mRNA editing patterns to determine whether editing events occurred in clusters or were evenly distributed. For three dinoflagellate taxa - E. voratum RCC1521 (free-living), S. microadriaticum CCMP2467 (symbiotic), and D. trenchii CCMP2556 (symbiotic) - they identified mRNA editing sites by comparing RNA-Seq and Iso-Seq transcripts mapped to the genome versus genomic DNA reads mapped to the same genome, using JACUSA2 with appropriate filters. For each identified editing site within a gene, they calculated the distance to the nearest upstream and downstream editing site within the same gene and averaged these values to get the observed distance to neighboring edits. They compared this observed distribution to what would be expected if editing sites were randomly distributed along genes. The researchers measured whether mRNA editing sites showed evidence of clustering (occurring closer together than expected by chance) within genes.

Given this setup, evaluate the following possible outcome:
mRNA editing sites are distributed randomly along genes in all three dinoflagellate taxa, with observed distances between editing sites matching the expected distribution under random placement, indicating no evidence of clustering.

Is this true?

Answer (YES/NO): NO